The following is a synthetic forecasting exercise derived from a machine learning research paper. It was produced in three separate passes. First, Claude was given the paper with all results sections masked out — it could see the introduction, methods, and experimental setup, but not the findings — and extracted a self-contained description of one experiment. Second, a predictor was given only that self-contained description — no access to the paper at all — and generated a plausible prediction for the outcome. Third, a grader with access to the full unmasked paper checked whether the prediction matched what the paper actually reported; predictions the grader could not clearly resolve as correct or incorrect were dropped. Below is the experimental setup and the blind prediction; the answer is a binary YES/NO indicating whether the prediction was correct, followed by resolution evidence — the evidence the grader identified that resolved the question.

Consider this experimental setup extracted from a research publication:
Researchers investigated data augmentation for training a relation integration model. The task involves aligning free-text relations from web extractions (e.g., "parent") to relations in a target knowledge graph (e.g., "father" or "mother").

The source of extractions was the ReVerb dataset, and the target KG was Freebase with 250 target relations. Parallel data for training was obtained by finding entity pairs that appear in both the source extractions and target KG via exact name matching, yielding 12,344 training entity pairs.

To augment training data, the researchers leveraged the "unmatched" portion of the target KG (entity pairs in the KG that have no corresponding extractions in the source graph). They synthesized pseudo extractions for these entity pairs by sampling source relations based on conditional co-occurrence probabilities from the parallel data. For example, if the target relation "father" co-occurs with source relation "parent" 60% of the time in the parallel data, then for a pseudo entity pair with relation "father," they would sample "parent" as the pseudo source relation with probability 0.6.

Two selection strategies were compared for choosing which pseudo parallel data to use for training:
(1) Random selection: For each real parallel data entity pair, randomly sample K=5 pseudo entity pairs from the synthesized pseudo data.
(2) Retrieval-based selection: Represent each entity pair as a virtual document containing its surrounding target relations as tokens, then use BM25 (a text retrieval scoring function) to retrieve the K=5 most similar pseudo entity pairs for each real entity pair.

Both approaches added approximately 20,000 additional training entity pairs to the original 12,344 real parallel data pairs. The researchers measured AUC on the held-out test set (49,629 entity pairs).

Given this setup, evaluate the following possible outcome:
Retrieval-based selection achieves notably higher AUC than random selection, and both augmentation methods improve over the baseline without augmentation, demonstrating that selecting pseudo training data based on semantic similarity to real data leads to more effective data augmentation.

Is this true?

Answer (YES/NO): YES